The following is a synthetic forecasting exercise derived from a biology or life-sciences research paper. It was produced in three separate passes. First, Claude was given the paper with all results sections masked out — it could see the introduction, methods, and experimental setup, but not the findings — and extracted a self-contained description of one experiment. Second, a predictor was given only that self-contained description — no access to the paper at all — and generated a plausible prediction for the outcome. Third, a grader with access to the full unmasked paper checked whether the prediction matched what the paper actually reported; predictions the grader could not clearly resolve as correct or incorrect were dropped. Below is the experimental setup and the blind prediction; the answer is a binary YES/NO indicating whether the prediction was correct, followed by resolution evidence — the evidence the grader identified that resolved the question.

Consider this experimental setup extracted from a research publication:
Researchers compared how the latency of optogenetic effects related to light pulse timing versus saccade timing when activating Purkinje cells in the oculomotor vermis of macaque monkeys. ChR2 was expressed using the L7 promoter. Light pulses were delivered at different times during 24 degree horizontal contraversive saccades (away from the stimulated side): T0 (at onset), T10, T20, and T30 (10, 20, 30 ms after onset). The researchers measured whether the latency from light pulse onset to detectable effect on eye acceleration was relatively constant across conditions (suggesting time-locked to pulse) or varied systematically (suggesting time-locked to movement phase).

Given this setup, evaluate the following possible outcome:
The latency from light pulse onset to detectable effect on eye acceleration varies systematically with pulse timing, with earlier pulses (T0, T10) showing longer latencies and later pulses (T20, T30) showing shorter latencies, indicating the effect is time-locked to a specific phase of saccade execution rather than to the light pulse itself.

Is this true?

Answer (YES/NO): NO